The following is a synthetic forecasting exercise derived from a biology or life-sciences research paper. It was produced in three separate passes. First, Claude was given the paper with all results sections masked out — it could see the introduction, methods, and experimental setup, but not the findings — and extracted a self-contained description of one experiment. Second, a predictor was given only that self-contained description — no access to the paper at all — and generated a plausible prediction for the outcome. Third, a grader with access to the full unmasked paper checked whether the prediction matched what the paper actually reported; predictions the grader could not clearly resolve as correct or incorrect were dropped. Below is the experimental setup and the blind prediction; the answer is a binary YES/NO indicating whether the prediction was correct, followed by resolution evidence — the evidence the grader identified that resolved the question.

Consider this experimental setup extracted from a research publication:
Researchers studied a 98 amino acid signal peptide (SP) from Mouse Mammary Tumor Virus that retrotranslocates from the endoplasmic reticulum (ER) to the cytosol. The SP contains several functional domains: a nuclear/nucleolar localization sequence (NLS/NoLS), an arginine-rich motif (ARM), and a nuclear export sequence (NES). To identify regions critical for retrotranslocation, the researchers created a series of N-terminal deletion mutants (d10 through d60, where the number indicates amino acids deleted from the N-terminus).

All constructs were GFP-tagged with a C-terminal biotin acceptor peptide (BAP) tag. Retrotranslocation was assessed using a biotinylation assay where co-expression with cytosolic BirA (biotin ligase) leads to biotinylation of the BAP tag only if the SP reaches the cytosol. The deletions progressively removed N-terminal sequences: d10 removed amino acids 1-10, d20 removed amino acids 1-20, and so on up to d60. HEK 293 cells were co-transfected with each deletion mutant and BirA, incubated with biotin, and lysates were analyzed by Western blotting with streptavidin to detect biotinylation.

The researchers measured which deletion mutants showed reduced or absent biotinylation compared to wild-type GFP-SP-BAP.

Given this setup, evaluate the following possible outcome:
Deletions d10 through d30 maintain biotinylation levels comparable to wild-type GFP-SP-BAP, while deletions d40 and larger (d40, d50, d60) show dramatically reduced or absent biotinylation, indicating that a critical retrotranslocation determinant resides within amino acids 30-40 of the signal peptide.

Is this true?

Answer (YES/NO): NO